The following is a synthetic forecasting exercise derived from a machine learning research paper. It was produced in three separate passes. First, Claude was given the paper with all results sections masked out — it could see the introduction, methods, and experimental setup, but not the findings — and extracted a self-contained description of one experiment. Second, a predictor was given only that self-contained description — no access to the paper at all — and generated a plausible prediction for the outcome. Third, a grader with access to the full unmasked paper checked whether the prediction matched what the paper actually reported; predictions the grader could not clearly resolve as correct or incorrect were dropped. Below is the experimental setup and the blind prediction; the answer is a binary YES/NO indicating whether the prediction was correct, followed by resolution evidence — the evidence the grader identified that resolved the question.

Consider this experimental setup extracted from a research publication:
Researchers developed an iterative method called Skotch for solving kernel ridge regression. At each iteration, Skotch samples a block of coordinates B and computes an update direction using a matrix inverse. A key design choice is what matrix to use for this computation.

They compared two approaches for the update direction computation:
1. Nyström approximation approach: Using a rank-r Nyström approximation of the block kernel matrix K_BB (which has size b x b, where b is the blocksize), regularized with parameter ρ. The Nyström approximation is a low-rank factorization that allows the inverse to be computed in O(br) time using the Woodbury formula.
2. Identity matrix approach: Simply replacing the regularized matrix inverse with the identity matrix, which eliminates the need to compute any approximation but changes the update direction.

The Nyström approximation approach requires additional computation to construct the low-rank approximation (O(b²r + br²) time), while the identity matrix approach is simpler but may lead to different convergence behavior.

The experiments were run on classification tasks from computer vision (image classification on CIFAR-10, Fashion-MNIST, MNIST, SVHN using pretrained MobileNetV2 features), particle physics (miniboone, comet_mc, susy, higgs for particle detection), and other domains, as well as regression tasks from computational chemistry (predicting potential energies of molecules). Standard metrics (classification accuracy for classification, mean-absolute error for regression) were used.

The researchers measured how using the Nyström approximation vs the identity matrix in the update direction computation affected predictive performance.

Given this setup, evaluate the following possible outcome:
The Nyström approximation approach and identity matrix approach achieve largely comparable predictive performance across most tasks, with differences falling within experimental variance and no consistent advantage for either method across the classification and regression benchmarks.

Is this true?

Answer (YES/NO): NO